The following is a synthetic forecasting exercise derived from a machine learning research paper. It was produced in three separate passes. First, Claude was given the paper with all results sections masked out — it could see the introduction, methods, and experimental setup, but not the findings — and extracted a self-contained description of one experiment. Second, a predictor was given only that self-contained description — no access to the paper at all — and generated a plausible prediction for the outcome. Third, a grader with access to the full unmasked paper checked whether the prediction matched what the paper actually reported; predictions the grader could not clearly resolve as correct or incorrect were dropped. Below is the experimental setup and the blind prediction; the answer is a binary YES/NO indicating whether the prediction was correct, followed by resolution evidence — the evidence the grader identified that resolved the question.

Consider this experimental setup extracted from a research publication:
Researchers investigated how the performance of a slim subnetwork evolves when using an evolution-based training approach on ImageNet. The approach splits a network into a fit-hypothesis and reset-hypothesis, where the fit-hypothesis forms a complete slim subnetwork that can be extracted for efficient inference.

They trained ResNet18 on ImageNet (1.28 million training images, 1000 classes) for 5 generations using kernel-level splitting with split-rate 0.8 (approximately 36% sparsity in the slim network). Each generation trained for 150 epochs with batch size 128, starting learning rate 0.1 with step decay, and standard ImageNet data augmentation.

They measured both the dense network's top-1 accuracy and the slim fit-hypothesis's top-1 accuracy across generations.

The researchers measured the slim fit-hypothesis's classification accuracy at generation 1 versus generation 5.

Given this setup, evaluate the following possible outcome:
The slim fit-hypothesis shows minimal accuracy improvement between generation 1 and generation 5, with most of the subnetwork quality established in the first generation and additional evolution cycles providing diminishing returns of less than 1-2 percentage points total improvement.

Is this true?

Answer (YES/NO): NO